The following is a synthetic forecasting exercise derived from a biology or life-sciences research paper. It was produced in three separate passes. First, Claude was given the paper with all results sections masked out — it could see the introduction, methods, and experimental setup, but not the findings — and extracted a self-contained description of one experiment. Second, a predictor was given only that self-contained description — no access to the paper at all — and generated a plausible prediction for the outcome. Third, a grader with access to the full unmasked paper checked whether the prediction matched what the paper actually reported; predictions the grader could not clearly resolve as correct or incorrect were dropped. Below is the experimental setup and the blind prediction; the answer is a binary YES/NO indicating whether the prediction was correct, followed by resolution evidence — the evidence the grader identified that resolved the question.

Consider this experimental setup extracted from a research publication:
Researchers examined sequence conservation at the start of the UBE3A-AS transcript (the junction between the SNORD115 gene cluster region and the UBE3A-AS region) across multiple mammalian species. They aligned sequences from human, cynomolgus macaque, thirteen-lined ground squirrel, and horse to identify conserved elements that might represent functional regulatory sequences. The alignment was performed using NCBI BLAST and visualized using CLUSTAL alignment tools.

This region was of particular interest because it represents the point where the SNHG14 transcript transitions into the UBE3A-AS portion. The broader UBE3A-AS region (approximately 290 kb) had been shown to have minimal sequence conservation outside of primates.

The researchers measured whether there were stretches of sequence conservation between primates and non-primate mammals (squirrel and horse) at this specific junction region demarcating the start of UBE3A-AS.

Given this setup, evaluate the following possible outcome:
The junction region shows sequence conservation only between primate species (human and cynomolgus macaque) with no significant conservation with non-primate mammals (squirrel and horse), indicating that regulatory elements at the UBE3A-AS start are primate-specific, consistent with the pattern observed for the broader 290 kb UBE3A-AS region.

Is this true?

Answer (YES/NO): NO